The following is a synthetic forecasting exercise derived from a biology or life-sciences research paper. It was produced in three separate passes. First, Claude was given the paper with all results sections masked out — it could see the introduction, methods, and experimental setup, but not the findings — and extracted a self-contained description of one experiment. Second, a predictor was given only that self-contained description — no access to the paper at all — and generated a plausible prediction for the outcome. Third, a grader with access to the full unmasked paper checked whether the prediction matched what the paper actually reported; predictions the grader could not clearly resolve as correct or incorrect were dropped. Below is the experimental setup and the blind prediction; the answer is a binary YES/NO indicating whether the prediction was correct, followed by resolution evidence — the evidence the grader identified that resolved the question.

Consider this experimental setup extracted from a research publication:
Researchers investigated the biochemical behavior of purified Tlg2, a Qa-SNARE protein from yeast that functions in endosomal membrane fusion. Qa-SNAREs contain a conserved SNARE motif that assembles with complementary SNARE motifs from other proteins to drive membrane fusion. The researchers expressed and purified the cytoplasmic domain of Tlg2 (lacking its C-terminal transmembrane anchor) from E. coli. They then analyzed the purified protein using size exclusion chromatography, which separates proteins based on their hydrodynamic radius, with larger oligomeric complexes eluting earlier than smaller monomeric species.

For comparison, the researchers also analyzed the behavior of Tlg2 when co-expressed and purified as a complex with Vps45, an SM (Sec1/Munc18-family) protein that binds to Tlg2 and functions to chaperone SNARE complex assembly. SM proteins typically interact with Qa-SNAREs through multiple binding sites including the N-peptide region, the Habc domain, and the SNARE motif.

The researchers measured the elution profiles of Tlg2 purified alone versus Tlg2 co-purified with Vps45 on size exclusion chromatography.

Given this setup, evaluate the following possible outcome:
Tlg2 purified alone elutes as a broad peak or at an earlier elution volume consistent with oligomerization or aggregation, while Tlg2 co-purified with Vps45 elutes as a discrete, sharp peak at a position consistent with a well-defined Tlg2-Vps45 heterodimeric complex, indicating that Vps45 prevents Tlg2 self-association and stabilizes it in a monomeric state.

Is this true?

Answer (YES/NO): YES